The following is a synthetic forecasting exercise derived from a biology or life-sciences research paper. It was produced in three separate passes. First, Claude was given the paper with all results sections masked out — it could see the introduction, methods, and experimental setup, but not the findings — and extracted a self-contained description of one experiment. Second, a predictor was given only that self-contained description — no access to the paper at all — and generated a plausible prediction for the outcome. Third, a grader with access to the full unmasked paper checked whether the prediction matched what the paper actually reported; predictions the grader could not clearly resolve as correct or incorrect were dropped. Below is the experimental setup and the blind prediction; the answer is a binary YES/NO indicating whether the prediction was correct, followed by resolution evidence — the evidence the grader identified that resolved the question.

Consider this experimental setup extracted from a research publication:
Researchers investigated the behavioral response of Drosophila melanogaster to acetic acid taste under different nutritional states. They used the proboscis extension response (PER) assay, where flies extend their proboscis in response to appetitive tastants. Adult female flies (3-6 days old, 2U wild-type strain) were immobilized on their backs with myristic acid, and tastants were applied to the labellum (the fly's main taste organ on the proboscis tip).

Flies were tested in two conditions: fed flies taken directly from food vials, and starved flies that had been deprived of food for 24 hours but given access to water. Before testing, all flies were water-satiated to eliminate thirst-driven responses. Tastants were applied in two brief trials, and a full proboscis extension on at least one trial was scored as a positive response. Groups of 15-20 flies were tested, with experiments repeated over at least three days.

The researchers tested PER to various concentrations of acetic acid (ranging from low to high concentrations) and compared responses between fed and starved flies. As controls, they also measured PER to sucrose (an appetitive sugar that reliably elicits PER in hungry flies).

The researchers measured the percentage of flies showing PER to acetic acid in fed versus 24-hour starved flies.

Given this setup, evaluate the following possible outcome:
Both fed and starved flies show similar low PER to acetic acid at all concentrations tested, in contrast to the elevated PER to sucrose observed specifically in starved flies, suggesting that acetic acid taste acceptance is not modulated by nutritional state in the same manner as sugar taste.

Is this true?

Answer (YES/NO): NO